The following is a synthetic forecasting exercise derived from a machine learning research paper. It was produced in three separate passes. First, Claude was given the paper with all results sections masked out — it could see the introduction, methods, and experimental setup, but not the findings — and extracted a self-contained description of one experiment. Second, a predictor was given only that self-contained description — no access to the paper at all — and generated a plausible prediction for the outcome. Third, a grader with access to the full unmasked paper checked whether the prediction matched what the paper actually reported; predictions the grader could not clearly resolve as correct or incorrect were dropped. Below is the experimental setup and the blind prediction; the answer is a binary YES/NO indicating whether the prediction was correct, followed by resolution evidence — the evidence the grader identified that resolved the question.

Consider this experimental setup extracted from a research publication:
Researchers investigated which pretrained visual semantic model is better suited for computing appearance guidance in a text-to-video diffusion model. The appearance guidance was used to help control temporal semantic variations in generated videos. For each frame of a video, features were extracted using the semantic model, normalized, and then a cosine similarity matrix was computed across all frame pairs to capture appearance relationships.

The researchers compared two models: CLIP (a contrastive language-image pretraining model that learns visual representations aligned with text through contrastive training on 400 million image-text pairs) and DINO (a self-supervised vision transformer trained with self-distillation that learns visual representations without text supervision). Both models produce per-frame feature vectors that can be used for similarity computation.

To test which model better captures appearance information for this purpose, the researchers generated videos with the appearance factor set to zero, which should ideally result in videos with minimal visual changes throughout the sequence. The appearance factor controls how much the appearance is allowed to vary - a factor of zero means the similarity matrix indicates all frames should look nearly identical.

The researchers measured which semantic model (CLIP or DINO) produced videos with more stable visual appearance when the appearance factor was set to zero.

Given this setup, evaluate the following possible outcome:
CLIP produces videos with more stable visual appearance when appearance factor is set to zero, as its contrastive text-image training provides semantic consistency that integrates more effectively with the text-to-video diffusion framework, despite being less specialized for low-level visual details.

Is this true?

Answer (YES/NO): NO